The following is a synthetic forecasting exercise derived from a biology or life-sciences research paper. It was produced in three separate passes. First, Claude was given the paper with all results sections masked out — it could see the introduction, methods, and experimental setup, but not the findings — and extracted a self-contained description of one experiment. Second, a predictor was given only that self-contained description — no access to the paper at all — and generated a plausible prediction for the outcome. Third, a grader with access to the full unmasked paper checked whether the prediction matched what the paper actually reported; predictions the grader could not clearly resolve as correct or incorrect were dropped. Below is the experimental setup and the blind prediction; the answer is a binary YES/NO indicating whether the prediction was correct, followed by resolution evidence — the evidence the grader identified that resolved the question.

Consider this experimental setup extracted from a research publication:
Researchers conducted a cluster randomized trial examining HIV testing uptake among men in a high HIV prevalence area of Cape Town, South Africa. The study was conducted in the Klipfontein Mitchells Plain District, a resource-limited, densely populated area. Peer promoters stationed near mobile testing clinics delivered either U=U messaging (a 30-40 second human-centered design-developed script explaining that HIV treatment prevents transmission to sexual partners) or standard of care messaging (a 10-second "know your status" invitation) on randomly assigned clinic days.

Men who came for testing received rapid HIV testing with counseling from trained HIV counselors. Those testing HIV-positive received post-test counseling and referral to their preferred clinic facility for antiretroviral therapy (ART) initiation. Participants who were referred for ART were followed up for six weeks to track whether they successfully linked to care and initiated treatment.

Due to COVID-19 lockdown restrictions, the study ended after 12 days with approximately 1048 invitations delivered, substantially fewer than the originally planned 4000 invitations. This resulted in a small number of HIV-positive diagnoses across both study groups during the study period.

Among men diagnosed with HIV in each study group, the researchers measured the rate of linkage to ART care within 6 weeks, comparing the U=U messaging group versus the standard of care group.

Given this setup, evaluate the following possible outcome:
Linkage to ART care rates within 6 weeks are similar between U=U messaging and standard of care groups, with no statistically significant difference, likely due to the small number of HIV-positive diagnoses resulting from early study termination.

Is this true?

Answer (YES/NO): YES